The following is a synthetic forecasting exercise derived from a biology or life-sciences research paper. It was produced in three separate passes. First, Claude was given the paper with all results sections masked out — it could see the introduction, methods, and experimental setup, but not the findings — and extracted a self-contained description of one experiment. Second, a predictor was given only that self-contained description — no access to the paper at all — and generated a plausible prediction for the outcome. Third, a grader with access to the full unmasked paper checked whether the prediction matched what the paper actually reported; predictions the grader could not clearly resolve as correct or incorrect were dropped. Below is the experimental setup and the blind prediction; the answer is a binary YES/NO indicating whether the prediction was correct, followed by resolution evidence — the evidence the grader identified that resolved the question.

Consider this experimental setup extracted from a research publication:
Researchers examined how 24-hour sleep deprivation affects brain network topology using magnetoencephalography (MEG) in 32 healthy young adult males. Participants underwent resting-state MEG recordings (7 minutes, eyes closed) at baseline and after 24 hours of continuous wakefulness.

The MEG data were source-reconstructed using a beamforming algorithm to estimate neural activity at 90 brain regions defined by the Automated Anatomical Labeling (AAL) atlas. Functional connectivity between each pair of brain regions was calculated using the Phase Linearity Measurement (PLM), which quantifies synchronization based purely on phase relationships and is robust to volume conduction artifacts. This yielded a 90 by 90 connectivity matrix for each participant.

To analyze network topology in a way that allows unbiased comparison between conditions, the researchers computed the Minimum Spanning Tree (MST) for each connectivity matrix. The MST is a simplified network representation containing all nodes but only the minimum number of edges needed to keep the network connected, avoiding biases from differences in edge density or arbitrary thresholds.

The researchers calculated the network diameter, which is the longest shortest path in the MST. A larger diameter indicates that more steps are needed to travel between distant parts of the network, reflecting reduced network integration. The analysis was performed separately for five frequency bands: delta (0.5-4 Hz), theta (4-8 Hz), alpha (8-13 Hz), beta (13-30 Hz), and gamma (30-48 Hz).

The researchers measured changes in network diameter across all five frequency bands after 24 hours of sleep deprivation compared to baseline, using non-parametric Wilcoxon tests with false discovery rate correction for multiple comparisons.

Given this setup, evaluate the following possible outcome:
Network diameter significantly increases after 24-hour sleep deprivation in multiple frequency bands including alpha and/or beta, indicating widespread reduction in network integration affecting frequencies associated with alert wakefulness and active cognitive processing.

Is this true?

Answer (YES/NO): NO